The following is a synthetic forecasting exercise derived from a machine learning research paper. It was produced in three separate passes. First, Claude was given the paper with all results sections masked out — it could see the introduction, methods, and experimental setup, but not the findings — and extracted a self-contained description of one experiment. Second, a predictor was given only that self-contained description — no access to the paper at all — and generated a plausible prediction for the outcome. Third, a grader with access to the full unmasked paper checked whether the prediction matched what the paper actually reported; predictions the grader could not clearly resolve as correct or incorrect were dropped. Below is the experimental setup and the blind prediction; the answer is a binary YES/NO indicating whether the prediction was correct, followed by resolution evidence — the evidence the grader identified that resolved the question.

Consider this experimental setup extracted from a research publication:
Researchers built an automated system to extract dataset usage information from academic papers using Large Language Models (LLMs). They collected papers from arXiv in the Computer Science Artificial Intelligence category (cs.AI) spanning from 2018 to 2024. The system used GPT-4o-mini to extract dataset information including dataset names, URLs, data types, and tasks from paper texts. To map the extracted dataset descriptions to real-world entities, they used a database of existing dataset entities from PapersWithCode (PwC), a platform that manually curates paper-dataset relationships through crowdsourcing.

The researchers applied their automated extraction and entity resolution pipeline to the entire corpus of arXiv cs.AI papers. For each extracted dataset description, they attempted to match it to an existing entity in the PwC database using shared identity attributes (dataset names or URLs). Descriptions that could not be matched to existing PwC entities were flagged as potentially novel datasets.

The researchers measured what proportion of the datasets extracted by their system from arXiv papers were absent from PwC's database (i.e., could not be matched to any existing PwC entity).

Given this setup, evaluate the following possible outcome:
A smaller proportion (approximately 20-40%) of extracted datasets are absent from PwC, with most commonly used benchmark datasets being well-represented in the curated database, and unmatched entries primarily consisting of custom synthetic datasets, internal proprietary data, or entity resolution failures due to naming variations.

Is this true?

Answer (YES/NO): NO